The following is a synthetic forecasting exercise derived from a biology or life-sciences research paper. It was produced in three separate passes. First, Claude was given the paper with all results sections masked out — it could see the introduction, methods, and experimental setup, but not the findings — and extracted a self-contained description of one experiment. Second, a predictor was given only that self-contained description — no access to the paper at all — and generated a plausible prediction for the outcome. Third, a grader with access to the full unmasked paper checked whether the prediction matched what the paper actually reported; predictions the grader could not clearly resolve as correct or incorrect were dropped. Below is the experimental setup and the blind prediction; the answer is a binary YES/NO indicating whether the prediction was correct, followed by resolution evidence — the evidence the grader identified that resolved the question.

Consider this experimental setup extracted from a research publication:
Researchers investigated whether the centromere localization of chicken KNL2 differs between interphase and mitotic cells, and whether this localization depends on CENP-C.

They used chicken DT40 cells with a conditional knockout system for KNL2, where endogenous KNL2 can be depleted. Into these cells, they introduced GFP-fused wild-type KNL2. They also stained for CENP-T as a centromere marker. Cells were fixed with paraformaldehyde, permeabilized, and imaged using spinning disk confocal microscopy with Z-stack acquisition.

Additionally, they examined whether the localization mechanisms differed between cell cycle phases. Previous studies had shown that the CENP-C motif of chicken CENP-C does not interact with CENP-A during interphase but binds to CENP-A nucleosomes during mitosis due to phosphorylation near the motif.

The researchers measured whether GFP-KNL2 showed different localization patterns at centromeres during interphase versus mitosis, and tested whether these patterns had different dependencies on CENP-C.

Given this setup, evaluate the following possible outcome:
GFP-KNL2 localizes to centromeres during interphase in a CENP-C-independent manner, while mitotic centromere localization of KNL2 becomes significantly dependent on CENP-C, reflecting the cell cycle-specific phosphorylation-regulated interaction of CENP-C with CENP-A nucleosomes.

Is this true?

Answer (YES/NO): YES